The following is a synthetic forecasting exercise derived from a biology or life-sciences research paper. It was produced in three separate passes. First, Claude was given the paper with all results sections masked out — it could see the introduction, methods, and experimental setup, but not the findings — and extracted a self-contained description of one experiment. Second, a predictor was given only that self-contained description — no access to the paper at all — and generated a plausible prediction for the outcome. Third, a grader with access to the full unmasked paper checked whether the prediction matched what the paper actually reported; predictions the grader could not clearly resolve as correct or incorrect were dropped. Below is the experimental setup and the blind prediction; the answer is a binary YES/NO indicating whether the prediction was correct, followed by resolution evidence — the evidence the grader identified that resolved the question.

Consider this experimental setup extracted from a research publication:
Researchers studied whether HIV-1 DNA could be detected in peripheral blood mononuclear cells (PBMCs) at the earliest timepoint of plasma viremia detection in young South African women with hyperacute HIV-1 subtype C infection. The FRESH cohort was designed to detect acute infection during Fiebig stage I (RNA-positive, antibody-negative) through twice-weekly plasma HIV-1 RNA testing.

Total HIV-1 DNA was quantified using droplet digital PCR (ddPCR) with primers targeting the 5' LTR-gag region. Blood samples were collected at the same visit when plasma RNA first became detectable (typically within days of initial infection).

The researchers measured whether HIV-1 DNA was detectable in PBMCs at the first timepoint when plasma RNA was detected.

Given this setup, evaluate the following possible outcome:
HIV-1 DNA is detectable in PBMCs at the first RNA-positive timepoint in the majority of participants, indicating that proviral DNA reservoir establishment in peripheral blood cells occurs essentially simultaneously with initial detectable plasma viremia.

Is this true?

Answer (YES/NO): YES